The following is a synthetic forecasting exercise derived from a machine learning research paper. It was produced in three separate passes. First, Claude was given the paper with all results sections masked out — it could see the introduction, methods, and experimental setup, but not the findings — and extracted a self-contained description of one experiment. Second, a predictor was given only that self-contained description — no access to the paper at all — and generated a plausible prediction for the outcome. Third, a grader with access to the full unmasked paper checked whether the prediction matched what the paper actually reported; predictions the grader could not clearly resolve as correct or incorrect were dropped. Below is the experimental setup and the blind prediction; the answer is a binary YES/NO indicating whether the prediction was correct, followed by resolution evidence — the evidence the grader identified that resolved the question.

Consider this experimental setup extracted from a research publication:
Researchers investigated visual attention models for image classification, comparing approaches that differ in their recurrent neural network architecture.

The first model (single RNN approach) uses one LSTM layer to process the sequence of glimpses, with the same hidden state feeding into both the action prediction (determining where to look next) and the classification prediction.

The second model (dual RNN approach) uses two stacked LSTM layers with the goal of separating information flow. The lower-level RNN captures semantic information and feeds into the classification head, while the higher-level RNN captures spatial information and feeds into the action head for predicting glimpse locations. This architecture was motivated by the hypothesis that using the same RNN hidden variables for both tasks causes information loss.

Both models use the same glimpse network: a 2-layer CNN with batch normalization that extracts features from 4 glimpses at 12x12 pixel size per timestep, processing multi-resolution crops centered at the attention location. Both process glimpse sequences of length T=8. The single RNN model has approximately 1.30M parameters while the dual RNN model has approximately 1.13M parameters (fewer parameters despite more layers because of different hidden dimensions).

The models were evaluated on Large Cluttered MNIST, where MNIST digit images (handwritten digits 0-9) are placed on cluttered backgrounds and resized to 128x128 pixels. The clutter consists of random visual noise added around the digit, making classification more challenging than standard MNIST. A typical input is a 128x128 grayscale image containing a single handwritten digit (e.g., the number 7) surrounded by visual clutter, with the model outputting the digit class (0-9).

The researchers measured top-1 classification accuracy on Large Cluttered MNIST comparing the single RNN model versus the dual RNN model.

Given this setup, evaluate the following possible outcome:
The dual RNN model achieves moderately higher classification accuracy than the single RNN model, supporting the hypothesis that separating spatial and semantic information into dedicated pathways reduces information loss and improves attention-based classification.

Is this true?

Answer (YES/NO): NO